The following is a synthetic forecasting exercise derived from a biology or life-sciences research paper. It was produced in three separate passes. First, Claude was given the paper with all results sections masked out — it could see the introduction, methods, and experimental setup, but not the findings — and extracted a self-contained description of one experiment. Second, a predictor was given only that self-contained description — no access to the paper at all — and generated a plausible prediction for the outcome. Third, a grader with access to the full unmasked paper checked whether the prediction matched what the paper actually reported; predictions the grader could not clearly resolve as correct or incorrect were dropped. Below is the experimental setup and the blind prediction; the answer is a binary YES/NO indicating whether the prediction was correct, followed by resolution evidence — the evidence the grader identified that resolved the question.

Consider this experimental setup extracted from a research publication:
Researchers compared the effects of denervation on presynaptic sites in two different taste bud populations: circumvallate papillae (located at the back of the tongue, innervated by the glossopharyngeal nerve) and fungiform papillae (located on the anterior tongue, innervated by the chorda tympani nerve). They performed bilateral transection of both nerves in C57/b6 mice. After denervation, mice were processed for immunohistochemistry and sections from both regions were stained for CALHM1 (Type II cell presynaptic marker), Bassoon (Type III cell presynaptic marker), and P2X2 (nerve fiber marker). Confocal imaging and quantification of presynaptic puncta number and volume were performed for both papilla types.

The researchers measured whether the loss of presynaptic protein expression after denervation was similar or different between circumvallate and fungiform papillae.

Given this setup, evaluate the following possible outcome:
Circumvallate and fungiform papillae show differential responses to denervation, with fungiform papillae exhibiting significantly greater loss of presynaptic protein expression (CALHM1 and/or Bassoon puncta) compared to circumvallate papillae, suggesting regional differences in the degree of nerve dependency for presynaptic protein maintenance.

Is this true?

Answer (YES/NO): YES